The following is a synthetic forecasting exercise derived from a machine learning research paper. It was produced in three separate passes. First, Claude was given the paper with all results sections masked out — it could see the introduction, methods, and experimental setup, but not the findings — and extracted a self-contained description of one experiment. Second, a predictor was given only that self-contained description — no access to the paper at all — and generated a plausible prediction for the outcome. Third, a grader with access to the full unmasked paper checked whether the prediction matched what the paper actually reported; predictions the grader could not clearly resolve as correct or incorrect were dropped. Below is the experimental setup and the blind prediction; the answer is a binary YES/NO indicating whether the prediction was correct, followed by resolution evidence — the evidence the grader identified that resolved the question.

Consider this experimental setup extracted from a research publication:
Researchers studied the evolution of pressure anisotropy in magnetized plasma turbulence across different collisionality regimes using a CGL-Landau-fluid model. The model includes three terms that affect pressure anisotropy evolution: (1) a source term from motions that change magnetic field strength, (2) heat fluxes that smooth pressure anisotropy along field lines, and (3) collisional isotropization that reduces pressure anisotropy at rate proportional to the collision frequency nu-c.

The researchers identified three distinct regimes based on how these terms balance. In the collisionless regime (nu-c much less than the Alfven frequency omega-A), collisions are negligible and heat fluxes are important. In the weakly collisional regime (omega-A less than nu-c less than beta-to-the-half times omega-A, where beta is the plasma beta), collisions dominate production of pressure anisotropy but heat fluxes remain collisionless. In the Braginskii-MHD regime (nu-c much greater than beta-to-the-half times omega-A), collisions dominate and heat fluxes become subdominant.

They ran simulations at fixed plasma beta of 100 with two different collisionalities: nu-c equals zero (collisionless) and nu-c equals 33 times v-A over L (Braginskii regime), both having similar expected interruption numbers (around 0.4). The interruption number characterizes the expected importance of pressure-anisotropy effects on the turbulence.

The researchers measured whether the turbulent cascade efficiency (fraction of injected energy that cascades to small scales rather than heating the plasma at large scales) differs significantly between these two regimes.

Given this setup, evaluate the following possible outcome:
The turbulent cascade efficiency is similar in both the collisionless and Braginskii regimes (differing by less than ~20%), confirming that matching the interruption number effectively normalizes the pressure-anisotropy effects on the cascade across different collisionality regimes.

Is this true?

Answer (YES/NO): NO